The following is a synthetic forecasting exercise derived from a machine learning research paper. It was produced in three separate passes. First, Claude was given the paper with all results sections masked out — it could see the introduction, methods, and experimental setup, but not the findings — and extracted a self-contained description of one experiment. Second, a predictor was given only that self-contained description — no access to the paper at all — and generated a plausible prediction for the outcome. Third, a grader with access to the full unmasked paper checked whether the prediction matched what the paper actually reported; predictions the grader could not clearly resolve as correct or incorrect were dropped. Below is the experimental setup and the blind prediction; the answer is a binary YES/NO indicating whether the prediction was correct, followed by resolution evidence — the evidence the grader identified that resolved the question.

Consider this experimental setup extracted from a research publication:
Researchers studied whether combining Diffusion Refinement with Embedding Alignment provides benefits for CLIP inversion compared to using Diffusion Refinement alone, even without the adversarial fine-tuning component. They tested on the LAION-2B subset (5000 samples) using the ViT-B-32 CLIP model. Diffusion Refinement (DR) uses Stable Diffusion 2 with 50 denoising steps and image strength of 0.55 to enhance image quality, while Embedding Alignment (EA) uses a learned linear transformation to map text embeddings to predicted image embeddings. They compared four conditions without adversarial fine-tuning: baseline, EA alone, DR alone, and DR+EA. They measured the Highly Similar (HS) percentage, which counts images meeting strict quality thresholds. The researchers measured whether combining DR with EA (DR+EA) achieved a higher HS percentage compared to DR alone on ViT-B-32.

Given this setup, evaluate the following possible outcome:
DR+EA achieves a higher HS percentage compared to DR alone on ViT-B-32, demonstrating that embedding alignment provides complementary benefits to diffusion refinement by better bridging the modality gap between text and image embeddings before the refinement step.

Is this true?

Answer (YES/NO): YES